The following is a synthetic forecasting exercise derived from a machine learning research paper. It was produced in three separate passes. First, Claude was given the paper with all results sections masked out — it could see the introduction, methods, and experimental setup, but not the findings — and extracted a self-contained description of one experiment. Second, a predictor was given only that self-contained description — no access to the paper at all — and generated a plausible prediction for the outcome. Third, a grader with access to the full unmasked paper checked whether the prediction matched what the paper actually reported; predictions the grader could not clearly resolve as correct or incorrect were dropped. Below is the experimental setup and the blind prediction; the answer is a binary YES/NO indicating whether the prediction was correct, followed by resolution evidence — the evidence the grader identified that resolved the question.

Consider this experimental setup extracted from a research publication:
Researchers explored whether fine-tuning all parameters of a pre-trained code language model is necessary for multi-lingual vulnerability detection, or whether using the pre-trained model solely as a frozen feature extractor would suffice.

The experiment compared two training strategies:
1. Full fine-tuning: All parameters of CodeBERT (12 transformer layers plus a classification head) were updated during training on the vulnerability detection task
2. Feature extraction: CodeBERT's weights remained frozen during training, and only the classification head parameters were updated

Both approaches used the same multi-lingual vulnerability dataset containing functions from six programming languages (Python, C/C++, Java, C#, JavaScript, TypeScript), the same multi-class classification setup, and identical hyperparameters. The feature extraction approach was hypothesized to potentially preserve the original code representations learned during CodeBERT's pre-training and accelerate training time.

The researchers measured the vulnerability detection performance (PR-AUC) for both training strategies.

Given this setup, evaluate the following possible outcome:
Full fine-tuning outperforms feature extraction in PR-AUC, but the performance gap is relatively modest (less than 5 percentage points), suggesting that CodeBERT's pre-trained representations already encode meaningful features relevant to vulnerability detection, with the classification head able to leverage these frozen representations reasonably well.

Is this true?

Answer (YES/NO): NO